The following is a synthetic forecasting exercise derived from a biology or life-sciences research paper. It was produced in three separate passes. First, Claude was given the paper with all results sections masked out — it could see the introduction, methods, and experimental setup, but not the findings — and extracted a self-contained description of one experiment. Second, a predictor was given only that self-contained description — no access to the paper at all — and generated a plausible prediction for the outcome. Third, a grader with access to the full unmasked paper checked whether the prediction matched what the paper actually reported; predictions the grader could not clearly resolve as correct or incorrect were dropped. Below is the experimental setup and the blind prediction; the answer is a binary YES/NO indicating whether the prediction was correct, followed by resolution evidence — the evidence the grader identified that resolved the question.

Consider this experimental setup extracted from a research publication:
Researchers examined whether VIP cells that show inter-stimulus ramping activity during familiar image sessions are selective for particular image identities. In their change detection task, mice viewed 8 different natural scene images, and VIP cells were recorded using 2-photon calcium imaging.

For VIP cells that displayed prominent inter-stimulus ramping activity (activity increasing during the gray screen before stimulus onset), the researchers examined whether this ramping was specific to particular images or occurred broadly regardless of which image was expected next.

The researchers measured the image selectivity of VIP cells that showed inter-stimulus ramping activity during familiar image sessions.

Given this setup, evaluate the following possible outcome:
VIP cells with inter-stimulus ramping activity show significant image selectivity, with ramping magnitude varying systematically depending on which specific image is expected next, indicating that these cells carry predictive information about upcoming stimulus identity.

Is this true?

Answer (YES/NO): NO